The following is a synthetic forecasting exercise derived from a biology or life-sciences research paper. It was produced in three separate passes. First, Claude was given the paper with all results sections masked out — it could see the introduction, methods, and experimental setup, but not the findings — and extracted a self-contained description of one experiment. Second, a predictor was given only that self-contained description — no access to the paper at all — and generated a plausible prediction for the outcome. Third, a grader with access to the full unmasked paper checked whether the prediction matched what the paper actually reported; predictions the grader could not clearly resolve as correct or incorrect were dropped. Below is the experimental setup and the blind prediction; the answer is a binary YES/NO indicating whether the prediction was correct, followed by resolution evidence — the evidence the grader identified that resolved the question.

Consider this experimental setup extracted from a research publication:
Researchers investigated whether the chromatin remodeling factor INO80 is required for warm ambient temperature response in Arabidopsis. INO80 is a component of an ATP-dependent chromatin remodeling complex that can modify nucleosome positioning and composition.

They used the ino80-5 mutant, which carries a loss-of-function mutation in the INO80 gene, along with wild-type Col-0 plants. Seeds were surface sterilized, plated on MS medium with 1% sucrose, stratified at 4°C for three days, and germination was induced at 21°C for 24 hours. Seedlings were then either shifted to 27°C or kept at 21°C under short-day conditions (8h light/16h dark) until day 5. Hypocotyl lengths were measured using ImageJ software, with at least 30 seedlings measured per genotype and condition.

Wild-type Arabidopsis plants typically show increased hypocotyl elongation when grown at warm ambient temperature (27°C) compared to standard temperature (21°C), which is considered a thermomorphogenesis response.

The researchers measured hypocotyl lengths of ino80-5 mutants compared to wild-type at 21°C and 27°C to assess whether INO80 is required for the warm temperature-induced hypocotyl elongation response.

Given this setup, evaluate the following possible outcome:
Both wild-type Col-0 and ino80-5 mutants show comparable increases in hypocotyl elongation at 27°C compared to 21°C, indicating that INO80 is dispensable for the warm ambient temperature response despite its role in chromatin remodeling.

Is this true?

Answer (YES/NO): NO